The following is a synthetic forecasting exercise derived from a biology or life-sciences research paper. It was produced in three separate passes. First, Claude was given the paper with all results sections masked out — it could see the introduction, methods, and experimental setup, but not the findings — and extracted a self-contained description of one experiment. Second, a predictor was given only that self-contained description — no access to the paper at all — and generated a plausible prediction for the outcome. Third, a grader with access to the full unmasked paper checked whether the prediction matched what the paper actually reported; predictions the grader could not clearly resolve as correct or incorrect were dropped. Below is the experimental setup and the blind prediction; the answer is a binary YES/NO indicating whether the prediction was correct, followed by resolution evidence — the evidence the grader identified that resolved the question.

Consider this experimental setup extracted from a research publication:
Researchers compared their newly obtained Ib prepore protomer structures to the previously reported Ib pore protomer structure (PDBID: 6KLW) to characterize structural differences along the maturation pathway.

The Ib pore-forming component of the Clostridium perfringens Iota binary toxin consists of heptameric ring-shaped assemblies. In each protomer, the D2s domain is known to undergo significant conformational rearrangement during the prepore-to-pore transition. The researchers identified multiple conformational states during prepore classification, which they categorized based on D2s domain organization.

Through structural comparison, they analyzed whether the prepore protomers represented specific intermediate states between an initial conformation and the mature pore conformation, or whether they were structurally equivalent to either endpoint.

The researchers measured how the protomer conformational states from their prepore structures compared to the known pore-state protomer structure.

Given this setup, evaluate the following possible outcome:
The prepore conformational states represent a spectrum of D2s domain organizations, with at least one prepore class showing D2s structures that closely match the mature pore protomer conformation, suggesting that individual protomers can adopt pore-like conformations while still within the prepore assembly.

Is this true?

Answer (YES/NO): NO